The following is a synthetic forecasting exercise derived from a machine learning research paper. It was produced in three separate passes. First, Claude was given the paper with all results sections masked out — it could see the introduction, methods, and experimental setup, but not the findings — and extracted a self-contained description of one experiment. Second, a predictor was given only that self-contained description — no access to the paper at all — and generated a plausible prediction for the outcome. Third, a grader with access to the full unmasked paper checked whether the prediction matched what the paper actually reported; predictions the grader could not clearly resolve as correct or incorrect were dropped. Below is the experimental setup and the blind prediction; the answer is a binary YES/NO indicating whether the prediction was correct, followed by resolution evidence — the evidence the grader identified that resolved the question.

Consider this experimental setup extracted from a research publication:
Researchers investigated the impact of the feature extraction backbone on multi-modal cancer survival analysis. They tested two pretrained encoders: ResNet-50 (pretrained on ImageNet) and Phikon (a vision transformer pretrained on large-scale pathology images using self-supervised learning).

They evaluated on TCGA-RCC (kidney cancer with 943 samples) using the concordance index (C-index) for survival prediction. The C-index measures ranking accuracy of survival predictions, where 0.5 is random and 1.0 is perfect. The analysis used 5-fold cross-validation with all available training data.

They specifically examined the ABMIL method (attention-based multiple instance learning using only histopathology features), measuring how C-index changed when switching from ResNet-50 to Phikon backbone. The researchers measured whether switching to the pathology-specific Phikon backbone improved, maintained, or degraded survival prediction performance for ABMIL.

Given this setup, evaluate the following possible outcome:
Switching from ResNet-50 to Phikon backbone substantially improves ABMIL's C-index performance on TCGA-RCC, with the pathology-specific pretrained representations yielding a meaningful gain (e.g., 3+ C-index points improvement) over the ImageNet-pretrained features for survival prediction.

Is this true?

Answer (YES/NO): NO